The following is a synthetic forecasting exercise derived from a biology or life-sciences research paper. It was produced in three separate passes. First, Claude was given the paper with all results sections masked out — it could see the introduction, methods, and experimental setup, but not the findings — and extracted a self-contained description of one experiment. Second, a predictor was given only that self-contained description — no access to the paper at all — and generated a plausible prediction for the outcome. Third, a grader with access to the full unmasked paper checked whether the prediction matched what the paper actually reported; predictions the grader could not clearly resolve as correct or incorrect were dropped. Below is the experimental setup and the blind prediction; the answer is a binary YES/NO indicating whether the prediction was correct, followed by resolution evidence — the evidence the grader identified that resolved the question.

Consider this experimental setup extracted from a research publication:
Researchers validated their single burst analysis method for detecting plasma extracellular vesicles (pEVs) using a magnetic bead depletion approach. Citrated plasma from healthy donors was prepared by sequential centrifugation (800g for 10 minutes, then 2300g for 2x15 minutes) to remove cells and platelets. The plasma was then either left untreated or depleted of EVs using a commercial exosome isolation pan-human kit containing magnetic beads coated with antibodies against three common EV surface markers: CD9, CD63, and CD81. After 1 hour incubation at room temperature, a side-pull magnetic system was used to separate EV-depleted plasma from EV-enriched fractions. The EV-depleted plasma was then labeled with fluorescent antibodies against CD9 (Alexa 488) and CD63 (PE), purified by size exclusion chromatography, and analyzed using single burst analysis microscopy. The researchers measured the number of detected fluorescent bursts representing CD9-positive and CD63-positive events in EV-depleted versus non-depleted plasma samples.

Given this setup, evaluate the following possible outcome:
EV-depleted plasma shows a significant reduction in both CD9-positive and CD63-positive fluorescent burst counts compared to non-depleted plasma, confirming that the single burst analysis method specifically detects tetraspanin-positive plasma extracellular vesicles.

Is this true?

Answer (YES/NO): YES